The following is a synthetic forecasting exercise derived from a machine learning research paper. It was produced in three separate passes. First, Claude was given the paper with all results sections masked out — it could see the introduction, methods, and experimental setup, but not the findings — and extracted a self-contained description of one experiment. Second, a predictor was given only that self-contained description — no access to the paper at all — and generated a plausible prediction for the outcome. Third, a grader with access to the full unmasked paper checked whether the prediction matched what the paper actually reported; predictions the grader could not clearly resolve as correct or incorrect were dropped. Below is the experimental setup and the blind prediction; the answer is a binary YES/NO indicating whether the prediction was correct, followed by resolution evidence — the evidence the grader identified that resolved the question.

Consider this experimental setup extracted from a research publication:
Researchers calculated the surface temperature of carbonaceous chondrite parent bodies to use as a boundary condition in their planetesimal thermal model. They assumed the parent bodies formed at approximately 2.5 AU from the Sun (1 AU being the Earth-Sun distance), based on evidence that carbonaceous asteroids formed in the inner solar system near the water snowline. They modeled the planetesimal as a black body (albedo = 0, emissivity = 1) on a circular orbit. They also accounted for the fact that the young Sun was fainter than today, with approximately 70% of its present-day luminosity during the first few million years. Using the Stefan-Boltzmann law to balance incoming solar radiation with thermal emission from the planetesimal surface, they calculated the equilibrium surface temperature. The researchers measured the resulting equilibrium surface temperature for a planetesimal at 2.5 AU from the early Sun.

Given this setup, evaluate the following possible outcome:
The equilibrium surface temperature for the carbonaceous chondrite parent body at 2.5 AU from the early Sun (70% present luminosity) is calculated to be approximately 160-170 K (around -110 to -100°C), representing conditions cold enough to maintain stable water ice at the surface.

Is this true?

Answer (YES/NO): YES